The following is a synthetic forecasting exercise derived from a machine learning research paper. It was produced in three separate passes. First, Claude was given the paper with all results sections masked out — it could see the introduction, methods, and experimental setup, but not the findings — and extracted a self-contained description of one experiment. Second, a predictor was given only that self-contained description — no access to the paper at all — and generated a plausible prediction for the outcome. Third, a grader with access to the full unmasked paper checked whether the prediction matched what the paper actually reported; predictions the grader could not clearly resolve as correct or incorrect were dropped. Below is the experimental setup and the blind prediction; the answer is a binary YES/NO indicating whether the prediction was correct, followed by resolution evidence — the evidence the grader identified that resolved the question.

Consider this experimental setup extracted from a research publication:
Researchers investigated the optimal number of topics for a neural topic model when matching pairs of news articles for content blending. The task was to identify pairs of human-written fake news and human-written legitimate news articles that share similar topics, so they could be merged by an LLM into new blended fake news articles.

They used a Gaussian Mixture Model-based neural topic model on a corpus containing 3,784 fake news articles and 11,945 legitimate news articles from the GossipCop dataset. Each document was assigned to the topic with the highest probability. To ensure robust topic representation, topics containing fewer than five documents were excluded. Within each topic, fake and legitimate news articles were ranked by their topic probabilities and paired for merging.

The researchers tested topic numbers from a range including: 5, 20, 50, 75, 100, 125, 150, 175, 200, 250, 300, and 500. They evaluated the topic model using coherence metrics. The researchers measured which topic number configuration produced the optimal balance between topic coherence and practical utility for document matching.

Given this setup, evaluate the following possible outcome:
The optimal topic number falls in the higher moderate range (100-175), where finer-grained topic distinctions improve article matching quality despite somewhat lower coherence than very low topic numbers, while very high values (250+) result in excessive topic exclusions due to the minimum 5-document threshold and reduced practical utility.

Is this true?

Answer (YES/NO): NO